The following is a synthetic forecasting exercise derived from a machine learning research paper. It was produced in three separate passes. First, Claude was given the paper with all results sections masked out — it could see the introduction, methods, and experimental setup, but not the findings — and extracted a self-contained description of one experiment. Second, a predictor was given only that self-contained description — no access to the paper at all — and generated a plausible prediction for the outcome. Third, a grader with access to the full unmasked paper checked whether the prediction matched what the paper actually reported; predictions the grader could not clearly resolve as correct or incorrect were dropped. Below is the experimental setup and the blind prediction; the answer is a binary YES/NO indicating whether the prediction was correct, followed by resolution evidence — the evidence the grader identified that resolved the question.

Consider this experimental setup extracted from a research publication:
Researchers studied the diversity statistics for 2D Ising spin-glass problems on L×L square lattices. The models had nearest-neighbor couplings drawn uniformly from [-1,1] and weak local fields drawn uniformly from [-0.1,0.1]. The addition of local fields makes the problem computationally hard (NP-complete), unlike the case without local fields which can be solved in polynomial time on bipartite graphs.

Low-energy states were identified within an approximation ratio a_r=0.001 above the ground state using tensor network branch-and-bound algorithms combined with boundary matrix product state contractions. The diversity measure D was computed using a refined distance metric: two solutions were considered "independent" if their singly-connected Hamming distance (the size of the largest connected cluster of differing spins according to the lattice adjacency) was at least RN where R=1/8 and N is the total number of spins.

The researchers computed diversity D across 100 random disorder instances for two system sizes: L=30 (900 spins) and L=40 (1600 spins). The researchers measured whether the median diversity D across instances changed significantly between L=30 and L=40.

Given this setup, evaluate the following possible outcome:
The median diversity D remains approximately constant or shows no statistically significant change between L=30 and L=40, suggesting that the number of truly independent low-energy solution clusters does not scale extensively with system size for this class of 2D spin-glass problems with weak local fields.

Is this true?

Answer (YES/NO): YES